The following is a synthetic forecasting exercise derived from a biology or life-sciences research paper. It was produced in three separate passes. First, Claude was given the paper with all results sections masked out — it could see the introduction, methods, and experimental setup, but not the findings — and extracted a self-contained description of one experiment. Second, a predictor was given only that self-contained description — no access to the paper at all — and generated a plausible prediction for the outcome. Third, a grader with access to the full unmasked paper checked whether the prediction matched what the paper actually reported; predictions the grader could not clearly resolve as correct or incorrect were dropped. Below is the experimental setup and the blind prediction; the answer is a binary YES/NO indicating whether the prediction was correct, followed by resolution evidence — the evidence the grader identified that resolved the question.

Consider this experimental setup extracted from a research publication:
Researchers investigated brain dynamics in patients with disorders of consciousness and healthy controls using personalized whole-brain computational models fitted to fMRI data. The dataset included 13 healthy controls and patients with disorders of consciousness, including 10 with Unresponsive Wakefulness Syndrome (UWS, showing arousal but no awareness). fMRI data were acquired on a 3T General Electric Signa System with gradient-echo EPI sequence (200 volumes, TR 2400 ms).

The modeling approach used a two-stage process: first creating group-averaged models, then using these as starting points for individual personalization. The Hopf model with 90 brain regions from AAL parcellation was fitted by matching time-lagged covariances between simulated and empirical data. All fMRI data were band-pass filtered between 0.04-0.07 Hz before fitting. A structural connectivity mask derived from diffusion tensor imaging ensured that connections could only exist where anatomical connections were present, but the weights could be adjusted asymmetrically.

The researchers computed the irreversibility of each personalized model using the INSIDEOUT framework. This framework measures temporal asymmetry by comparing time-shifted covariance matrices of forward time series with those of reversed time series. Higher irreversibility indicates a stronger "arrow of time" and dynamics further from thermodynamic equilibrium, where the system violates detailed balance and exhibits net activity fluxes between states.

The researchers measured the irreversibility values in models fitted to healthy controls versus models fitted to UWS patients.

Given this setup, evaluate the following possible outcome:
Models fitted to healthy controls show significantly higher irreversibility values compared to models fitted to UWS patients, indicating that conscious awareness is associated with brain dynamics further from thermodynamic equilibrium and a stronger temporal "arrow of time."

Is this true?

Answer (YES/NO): YES